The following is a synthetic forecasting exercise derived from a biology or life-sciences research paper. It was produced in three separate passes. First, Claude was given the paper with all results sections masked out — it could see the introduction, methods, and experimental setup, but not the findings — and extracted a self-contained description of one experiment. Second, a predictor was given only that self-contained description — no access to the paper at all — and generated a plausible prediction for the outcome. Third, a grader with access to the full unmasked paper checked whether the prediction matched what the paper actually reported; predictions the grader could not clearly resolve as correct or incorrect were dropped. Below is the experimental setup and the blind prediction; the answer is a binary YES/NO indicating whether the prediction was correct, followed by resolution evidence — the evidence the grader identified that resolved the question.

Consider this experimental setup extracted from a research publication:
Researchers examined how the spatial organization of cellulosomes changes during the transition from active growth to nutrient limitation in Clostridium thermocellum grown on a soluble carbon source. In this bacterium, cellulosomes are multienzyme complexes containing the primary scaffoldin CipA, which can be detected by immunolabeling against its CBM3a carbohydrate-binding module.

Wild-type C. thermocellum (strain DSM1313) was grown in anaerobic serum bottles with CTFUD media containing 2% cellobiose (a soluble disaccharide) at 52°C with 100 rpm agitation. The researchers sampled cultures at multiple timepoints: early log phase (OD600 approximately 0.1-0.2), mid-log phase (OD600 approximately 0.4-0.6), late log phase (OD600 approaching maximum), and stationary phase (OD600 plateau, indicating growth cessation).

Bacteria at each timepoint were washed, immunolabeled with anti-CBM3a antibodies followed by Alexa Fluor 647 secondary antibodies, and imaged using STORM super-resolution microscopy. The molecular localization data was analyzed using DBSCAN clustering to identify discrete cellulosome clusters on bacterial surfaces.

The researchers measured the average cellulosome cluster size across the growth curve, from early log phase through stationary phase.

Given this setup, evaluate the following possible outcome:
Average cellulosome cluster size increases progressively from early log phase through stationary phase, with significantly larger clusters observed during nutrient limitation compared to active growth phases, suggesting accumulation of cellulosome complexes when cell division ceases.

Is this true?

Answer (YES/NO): NO